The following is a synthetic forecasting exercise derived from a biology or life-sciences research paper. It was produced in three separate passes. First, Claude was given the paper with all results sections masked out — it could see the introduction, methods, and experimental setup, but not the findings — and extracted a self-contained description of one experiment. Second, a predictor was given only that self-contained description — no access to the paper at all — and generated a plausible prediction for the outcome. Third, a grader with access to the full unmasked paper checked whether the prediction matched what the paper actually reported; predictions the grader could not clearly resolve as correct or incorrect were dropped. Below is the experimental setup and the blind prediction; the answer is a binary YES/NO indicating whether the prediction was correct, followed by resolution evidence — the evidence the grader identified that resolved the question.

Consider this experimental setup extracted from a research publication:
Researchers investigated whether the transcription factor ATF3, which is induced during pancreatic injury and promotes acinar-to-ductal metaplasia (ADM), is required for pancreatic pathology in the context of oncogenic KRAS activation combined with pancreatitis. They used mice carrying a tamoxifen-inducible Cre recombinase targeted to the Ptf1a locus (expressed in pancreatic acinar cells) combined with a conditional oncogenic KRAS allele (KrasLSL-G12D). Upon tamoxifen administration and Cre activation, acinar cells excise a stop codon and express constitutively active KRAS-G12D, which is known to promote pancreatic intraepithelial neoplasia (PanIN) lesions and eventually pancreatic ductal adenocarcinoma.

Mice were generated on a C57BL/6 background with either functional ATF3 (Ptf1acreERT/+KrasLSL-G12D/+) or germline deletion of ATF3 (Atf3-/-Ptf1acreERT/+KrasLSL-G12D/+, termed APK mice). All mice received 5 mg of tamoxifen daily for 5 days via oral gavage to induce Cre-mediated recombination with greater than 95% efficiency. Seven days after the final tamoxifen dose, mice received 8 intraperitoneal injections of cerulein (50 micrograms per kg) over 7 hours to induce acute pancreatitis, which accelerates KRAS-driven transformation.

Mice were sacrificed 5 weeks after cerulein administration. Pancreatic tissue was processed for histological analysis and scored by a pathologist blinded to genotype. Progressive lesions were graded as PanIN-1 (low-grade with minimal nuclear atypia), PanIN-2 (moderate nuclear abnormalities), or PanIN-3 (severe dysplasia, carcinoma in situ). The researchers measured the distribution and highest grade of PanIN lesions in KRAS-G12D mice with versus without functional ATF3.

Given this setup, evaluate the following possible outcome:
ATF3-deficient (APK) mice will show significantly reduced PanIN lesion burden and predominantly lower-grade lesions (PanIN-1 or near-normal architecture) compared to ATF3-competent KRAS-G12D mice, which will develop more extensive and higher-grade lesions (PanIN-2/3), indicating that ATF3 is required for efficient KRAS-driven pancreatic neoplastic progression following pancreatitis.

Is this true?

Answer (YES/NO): YES